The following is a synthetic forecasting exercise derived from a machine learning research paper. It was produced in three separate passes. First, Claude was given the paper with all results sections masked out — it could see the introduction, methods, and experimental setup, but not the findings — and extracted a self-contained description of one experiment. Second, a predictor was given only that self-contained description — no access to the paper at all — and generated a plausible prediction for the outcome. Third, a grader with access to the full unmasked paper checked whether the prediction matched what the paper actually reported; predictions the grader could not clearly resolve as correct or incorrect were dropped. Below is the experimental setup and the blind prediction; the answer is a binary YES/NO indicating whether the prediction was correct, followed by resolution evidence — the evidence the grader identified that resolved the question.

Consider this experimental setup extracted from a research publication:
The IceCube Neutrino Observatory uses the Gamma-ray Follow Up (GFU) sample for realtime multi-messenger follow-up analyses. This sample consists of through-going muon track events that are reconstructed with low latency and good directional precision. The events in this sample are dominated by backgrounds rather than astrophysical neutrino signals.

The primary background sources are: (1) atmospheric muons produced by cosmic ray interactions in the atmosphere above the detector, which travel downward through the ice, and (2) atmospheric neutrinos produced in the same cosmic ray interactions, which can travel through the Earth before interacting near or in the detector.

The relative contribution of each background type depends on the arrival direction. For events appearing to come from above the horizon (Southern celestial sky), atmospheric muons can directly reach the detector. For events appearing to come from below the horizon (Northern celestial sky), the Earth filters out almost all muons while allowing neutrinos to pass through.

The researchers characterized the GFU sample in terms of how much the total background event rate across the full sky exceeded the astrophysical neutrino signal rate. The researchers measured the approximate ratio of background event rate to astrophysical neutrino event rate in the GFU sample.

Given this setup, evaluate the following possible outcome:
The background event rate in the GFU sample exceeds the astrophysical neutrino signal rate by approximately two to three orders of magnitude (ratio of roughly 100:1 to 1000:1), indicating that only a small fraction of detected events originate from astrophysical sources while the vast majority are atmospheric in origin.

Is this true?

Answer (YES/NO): YES